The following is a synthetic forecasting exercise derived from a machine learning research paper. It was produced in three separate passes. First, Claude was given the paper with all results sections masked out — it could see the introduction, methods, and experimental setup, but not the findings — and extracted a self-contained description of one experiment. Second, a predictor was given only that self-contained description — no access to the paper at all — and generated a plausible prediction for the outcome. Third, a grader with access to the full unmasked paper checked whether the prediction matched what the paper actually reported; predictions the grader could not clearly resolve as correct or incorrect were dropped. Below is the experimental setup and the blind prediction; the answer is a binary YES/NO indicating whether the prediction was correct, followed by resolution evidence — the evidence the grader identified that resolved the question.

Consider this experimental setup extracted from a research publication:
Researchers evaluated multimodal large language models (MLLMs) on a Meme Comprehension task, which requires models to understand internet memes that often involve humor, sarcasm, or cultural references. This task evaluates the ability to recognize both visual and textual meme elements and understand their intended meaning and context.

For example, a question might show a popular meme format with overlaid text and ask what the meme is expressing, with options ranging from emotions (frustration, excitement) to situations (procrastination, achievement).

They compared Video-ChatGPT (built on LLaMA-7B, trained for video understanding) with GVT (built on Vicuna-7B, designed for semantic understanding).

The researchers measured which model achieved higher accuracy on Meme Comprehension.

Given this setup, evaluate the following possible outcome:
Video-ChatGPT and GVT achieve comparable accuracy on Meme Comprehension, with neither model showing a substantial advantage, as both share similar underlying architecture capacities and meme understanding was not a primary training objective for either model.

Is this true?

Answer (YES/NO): NO